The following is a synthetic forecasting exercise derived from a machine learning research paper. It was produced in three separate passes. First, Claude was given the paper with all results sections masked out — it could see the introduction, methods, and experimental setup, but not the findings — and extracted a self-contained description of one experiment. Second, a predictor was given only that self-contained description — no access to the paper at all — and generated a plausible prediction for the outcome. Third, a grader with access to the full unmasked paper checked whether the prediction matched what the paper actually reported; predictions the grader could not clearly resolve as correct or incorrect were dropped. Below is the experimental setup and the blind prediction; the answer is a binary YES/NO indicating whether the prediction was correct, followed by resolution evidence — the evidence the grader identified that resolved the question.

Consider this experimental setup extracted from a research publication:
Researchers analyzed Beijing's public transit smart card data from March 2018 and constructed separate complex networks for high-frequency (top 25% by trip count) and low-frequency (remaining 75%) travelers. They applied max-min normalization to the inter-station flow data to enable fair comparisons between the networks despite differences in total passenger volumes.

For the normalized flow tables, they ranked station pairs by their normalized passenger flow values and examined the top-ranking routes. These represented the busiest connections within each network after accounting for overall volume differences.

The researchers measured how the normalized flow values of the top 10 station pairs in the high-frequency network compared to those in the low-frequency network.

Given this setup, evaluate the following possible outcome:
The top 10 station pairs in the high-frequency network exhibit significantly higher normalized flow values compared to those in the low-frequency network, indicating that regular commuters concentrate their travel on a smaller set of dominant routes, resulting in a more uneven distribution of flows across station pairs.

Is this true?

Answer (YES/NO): NO